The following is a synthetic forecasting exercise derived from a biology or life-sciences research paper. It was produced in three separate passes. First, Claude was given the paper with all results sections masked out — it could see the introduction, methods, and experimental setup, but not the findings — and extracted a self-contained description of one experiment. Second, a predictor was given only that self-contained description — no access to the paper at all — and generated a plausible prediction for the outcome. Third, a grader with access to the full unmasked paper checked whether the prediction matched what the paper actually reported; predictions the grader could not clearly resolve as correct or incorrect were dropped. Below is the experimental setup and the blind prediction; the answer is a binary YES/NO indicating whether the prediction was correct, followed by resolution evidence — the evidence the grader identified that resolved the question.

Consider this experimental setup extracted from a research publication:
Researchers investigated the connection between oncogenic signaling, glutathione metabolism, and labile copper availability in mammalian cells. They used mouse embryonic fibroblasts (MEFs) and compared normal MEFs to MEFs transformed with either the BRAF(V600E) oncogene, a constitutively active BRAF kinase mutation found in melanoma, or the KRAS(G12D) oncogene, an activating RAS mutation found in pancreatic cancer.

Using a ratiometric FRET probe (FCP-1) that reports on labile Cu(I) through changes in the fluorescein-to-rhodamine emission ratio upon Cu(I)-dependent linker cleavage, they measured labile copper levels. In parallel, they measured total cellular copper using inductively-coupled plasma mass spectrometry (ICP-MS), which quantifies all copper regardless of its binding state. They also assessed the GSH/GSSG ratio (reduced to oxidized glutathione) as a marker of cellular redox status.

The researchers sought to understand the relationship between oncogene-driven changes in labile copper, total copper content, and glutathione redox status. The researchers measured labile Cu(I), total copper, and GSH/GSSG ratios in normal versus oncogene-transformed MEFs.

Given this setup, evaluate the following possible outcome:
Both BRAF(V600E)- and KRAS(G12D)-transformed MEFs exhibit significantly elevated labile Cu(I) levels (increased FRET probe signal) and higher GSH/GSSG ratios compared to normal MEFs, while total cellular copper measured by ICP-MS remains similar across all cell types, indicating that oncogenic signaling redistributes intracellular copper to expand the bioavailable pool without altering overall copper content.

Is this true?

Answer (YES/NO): NO